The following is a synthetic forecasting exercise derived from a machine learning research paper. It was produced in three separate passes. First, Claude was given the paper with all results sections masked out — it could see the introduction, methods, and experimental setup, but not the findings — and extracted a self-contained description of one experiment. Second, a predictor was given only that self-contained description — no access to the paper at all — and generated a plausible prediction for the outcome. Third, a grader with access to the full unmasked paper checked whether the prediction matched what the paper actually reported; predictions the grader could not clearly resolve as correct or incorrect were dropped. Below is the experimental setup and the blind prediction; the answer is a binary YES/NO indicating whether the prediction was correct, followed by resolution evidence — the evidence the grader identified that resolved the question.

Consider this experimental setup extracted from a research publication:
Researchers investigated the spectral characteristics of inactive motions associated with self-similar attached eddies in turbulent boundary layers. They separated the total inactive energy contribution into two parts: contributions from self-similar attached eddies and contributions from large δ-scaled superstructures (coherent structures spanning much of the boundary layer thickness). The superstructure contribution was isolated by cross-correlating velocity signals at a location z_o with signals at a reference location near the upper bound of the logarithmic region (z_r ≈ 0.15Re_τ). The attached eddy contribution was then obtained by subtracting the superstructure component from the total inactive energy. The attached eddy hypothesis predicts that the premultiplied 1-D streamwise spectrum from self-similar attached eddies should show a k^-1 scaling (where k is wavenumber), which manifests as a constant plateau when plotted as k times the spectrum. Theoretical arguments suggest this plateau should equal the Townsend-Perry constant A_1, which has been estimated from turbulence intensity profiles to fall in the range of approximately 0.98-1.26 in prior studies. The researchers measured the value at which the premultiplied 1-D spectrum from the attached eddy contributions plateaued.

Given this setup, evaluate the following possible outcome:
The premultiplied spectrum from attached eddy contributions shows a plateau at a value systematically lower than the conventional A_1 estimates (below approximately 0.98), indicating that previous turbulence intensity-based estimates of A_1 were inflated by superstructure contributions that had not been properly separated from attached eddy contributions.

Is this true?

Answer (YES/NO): NO